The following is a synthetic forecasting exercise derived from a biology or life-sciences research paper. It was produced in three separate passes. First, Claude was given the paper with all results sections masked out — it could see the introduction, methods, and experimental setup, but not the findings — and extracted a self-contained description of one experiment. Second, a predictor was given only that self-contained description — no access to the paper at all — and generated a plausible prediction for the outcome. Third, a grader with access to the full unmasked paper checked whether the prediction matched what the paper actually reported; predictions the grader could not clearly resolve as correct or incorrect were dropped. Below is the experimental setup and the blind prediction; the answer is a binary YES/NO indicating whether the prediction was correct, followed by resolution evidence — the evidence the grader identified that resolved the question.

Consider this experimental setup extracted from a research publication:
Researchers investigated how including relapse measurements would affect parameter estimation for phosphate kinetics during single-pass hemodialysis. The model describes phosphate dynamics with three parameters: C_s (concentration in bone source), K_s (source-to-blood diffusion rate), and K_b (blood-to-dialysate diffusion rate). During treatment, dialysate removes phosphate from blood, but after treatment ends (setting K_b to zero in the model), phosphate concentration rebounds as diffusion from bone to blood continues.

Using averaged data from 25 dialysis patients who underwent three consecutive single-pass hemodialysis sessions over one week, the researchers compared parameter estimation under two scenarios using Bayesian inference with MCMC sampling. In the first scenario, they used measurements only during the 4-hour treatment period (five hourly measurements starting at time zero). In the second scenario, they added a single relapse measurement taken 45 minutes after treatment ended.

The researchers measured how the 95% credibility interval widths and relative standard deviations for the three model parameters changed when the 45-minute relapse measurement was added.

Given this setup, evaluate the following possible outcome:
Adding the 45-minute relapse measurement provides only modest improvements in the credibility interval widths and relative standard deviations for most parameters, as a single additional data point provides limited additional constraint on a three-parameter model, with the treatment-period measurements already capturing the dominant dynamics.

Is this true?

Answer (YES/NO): NO